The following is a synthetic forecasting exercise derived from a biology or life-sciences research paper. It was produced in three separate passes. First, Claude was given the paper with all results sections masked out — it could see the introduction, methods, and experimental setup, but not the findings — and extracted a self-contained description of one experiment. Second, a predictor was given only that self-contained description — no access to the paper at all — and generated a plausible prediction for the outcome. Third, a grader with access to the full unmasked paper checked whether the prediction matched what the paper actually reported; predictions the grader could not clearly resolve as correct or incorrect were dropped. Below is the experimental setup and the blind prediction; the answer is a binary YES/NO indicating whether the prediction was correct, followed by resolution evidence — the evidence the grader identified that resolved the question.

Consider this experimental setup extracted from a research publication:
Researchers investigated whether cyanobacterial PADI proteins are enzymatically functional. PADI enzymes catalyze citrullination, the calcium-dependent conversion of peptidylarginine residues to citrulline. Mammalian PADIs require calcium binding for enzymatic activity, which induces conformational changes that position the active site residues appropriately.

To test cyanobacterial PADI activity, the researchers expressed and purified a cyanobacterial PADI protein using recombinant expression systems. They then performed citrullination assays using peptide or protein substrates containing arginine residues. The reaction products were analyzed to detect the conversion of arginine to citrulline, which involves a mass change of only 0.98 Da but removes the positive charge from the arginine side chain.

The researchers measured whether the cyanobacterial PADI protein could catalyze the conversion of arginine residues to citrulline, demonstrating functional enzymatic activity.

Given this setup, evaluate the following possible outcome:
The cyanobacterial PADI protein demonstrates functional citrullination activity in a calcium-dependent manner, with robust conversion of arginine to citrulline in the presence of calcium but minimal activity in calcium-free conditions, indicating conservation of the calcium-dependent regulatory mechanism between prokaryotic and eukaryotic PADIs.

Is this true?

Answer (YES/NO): YES